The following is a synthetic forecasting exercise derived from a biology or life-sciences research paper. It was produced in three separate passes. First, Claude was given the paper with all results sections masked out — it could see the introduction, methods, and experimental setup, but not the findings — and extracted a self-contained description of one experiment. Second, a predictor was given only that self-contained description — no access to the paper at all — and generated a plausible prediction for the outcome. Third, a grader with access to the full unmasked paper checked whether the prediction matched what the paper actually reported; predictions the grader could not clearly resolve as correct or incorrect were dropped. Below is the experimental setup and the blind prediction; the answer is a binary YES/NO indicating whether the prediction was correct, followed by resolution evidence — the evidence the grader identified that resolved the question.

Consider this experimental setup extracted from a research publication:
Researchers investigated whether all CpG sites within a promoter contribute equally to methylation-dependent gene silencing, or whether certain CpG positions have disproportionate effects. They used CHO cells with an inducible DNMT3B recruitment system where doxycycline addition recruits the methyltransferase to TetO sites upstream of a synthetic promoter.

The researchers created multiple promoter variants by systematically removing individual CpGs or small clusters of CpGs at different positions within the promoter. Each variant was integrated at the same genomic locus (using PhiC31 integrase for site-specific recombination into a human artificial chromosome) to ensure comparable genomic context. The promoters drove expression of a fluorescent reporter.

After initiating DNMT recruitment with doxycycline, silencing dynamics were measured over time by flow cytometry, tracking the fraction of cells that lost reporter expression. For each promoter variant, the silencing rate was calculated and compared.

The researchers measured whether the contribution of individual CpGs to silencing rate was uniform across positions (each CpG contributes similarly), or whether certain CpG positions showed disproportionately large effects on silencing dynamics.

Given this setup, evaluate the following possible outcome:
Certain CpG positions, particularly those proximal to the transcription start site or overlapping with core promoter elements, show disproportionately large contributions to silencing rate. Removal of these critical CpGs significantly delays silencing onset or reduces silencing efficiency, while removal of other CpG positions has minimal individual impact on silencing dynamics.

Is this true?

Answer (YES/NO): YES